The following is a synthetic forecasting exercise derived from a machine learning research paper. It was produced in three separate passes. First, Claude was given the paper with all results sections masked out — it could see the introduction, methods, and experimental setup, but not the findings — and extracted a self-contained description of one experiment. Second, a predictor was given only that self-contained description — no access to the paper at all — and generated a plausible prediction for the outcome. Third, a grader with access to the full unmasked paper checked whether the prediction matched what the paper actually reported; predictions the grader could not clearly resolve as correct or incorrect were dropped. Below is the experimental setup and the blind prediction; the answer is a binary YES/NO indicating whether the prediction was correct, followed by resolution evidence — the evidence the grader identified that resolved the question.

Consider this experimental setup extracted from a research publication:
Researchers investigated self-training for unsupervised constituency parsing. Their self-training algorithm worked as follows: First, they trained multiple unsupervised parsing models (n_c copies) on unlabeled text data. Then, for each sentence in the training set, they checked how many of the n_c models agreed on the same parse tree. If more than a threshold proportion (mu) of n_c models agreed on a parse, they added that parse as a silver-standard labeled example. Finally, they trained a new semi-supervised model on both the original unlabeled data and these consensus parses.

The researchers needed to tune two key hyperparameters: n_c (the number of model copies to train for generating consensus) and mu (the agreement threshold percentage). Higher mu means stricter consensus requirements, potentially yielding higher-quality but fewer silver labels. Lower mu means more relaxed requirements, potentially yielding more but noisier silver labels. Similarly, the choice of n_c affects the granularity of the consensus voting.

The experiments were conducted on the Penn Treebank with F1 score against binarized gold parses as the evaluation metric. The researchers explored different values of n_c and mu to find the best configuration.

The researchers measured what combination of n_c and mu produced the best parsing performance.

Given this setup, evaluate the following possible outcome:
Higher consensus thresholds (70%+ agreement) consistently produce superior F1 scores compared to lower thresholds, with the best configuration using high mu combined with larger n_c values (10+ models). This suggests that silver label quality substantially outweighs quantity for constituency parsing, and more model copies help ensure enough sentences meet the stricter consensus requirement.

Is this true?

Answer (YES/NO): NO